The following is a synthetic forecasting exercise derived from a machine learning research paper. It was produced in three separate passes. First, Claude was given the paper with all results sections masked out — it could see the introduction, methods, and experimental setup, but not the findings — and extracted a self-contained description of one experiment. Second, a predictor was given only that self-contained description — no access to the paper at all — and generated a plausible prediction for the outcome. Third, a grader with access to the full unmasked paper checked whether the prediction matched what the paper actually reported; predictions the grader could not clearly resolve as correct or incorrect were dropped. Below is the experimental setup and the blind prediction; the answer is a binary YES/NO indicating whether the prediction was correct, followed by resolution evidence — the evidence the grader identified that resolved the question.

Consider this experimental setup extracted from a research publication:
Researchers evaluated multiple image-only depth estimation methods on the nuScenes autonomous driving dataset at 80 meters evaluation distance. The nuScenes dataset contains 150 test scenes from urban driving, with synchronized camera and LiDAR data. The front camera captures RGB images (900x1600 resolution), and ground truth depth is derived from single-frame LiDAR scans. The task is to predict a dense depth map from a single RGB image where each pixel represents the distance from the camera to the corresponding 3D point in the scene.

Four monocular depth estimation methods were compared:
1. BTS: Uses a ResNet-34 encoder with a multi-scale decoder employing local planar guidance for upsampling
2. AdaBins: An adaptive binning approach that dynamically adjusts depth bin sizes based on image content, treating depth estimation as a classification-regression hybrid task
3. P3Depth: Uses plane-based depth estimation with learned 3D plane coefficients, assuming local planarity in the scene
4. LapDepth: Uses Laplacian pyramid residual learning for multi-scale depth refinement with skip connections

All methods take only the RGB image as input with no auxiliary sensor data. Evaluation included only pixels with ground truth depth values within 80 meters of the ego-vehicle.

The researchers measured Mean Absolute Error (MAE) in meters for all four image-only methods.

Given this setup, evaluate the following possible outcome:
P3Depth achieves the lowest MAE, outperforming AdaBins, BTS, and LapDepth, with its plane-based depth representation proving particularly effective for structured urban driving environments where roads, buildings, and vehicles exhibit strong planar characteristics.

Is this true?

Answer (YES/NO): NO